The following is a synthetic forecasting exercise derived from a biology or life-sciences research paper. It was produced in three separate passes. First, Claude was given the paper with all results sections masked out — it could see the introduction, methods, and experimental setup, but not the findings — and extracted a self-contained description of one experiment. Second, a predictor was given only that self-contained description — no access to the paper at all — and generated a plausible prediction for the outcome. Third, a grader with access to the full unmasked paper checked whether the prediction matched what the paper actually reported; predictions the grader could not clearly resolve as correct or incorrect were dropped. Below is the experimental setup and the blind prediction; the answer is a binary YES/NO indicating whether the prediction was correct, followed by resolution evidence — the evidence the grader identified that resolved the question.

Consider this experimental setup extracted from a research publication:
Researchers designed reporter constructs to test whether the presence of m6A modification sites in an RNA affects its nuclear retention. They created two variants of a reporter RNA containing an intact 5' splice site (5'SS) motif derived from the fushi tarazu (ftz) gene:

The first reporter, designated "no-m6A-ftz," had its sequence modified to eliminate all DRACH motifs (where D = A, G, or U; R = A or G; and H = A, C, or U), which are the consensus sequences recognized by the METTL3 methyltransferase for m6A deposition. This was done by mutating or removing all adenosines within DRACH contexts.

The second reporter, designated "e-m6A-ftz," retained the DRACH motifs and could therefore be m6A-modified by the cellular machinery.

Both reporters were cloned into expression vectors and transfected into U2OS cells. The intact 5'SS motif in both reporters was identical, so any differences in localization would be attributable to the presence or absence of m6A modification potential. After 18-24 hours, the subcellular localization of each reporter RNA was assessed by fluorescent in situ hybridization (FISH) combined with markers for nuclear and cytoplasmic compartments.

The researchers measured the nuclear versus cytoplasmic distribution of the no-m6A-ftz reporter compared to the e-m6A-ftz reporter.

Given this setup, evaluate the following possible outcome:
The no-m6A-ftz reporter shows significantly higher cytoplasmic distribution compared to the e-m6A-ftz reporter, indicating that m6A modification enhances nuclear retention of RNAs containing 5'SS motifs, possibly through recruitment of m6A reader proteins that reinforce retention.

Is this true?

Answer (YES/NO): YES